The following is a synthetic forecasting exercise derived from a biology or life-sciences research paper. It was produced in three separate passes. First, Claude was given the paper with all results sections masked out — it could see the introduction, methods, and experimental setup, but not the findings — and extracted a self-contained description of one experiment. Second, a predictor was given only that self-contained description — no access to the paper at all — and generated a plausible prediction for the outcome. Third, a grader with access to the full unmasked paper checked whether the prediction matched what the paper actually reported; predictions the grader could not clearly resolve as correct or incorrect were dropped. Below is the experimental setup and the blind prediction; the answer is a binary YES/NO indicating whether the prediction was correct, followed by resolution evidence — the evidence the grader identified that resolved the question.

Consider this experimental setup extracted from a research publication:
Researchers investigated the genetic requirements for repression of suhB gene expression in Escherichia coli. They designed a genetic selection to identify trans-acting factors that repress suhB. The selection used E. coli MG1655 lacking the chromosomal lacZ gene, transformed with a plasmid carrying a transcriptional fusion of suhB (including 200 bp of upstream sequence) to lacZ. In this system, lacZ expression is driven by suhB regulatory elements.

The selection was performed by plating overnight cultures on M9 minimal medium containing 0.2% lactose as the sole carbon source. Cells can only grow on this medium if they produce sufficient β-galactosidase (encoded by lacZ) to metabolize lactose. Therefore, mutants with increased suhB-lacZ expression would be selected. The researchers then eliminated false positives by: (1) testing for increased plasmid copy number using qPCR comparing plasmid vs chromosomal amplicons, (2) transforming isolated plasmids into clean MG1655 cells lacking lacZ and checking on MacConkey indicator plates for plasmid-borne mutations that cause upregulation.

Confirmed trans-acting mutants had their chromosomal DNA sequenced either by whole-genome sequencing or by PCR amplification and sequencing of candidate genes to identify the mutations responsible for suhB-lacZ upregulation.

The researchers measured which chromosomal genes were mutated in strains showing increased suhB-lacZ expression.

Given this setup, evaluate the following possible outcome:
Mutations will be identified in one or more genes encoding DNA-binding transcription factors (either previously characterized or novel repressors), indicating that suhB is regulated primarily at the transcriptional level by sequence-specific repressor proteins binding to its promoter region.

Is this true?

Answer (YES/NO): NO